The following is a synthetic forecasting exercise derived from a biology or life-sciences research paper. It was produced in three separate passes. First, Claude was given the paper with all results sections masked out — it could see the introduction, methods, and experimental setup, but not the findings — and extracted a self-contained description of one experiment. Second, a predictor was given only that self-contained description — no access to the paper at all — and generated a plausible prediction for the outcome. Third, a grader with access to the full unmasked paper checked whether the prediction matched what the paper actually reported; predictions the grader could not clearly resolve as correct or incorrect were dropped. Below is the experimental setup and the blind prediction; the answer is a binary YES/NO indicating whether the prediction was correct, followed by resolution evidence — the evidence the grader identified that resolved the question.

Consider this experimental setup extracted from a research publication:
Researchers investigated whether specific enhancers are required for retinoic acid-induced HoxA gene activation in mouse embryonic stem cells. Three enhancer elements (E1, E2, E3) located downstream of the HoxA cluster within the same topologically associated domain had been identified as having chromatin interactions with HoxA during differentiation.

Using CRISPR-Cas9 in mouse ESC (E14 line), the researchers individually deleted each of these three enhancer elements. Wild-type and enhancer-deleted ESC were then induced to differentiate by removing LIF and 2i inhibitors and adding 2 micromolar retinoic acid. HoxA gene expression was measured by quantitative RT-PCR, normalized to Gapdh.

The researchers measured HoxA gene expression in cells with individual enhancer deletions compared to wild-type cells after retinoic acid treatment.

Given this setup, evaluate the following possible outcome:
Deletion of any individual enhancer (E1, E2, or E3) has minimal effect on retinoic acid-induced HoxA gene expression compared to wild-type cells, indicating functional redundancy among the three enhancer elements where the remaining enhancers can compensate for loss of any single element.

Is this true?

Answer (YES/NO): NO